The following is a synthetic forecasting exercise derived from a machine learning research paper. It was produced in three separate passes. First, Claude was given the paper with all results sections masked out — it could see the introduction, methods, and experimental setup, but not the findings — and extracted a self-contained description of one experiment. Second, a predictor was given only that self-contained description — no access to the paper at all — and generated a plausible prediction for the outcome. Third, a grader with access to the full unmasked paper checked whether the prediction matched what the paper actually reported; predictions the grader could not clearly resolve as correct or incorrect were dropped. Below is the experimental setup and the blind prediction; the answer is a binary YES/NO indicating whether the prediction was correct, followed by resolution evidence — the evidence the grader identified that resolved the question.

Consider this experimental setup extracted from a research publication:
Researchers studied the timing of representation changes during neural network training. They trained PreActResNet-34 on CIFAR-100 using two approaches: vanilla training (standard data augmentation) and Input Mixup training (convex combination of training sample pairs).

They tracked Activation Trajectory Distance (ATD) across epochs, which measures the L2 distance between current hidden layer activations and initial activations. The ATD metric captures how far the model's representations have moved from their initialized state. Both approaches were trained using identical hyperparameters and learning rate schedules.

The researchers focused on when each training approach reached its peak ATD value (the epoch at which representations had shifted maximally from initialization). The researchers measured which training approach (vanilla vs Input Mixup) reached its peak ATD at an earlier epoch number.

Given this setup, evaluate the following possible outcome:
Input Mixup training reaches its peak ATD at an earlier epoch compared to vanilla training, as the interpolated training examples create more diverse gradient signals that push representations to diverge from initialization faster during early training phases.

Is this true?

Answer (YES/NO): YES